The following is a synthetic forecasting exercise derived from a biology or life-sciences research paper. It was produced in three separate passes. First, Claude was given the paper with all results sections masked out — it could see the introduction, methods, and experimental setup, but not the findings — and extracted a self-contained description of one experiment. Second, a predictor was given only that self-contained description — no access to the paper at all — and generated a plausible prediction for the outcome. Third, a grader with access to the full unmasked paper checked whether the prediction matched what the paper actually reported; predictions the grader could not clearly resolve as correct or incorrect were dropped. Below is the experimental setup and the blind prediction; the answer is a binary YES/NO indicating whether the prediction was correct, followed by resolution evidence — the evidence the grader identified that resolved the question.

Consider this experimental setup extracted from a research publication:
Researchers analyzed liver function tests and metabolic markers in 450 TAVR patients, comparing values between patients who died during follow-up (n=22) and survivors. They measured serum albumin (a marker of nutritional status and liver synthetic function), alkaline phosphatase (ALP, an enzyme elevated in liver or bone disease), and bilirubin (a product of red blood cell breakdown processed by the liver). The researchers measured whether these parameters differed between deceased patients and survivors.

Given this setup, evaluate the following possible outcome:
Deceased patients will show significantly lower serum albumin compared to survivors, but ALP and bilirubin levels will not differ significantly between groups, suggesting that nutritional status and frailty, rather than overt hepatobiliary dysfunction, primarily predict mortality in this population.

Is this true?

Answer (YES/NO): NO